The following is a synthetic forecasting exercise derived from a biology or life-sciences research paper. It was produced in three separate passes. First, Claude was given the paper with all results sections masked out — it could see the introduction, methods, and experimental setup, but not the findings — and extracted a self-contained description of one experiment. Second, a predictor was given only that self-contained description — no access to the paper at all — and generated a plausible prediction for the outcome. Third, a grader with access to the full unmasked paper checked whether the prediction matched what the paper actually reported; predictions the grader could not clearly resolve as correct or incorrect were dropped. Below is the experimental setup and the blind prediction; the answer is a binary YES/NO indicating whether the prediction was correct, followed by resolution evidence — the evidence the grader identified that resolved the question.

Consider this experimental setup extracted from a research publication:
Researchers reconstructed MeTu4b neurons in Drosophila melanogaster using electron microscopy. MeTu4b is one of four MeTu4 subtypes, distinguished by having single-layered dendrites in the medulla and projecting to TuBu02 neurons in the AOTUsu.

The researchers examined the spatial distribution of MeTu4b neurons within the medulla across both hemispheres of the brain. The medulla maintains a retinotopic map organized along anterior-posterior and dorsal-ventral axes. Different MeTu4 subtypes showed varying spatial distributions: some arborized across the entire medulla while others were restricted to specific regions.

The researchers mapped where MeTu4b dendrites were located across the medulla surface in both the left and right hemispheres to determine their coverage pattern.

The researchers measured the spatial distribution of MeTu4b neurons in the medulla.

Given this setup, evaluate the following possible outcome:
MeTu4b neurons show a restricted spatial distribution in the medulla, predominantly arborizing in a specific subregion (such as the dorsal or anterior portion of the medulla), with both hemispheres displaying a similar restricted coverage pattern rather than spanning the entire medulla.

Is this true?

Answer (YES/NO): NO